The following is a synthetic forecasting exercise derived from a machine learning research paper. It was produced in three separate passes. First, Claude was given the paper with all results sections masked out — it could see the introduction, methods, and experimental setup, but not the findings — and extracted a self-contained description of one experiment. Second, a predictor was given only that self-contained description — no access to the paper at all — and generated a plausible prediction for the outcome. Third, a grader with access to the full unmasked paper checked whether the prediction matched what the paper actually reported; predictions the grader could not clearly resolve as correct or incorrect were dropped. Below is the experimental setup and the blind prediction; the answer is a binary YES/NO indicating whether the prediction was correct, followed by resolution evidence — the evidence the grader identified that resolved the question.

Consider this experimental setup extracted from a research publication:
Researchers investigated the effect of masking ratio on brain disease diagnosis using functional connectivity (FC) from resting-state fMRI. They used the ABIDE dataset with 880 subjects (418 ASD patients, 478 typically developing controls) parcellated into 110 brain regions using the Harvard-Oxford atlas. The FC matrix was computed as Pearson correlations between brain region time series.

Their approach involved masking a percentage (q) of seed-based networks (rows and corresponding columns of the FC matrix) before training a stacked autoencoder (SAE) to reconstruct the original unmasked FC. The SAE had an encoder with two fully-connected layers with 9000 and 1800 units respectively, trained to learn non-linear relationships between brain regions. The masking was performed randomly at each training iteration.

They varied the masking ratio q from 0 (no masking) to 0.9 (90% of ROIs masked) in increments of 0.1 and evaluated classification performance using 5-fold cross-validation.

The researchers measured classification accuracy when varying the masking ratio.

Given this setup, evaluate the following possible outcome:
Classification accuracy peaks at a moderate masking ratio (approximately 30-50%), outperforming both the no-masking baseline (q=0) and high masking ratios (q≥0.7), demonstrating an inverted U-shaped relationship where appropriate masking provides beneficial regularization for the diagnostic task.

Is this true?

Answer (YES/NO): NO